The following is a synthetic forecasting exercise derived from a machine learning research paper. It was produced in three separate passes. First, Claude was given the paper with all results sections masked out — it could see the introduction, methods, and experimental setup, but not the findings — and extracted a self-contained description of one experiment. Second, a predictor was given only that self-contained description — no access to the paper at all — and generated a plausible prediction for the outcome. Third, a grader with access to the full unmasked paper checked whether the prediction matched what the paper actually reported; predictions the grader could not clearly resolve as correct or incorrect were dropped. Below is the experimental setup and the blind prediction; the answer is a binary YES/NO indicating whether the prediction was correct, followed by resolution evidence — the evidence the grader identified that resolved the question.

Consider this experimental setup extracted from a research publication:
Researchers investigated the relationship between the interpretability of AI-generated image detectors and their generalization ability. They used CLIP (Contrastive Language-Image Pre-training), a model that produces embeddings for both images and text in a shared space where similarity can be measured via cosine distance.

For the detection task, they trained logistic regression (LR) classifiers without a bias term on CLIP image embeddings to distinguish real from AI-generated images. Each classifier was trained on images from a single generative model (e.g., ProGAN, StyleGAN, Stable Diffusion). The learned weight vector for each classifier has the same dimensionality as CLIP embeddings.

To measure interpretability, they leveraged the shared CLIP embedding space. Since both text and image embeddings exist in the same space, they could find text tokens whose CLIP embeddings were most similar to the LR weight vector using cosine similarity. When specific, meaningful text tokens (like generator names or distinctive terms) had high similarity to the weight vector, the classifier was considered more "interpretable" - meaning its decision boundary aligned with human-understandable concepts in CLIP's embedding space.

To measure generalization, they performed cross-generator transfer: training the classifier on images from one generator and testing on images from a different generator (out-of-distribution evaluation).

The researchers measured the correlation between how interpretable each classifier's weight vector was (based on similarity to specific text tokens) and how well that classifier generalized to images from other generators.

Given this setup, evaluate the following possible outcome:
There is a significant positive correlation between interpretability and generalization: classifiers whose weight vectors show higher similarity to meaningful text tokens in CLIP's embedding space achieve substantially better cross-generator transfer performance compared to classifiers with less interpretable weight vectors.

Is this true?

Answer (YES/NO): NO